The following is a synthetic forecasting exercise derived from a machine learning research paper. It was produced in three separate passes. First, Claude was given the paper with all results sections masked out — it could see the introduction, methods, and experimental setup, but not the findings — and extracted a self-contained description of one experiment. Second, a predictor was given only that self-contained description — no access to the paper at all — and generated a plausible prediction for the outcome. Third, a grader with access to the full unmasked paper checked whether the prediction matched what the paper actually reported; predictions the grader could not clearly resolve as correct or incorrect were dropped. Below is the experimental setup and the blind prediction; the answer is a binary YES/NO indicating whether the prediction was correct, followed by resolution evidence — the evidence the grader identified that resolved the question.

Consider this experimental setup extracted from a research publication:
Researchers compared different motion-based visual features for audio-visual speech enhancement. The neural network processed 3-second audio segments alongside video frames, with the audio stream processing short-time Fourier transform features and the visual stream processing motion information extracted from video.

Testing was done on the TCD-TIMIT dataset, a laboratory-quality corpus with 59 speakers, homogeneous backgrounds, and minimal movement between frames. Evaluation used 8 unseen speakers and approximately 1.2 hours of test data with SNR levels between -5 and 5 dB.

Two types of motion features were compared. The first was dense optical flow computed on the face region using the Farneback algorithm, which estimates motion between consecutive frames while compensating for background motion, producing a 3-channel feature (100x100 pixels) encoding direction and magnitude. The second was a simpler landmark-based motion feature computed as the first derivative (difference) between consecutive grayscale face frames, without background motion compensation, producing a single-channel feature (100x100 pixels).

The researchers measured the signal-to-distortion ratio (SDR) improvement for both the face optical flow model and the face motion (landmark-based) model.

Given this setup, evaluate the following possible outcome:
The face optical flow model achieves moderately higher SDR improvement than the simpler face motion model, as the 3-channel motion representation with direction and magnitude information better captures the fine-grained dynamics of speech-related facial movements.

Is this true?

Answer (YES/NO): YES